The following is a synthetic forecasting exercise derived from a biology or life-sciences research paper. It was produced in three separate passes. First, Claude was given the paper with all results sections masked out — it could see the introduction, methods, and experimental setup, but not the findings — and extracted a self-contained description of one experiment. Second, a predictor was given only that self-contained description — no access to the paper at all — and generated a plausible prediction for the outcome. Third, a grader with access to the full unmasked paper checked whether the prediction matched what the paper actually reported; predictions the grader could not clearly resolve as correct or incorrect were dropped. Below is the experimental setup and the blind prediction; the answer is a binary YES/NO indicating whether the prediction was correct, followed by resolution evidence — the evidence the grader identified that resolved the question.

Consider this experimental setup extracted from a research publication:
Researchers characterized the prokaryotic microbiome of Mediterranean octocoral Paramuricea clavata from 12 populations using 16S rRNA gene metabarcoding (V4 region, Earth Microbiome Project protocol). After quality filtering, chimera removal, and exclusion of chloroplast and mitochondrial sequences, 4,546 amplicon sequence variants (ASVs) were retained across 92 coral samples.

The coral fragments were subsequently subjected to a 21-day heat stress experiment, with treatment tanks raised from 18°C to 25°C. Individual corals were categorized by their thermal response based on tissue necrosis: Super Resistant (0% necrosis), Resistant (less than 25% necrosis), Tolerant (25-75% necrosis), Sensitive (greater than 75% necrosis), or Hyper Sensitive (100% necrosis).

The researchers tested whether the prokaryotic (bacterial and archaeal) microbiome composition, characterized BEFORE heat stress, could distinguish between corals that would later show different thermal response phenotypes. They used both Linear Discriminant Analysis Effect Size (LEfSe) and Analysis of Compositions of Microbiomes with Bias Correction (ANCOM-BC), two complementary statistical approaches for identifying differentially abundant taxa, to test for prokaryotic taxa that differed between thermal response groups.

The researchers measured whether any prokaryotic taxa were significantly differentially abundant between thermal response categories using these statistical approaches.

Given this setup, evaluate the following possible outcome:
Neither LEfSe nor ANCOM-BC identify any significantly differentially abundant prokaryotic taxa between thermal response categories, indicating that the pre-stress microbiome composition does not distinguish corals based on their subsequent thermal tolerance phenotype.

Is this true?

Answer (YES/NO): YES